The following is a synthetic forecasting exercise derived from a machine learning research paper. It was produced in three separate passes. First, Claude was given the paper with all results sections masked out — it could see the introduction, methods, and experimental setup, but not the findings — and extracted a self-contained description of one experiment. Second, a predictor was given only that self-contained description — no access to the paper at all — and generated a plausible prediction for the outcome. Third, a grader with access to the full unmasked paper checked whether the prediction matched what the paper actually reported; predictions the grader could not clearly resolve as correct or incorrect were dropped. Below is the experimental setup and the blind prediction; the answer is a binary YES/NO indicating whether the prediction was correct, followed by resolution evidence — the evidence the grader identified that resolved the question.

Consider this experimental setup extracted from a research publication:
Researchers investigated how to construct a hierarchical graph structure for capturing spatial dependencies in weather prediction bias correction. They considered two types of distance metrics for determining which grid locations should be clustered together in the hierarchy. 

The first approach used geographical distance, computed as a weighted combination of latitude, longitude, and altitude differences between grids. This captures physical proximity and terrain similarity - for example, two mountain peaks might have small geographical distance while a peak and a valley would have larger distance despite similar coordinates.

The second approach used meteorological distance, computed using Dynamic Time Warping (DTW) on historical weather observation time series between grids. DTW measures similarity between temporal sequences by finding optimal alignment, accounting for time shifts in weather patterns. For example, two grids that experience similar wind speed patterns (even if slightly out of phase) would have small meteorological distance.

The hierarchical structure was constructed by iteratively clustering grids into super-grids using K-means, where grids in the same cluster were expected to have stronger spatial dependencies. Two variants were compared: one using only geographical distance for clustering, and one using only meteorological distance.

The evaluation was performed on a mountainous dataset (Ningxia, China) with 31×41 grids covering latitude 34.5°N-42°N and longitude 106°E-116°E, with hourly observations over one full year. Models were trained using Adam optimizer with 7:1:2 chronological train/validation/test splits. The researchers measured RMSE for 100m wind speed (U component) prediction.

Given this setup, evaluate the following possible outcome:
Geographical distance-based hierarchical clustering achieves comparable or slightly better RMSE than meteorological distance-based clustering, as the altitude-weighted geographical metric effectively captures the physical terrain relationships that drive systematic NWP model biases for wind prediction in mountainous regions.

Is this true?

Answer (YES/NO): NO